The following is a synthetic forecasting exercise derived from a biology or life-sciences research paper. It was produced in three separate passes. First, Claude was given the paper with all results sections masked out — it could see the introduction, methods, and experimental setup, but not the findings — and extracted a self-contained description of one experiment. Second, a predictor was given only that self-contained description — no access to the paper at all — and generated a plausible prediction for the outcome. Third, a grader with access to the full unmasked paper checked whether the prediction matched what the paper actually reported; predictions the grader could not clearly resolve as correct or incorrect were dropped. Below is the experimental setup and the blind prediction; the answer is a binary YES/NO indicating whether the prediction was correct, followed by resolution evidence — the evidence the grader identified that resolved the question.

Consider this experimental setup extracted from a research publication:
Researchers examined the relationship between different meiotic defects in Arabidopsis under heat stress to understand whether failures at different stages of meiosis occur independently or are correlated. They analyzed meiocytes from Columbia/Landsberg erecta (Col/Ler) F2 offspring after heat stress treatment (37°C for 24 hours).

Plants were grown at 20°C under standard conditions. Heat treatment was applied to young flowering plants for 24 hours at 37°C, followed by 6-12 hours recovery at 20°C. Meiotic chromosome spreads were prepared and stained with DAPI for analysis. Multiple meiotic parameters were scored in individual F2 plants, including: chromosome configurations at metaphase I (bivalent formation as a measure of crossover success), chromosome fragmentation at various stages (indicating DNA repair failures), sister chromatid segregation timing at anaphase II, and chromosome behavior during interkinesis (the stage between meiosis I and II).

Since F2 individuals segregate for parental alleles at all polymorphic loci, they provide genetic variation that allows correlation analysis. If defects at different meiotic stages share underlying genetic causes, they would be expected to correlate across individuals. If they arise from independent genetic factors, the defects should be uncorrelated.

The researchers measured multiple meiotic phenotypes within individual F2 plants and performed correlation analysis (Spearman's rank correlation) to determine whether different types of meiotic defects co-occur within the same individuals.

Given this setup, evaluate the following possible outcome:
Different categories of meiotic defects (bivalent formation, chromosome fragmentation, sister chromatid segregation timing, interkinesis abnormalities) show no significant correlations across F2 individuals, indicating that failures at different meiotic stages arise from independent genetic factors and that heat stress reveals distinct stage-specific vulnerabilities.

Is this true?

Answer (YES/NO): NO